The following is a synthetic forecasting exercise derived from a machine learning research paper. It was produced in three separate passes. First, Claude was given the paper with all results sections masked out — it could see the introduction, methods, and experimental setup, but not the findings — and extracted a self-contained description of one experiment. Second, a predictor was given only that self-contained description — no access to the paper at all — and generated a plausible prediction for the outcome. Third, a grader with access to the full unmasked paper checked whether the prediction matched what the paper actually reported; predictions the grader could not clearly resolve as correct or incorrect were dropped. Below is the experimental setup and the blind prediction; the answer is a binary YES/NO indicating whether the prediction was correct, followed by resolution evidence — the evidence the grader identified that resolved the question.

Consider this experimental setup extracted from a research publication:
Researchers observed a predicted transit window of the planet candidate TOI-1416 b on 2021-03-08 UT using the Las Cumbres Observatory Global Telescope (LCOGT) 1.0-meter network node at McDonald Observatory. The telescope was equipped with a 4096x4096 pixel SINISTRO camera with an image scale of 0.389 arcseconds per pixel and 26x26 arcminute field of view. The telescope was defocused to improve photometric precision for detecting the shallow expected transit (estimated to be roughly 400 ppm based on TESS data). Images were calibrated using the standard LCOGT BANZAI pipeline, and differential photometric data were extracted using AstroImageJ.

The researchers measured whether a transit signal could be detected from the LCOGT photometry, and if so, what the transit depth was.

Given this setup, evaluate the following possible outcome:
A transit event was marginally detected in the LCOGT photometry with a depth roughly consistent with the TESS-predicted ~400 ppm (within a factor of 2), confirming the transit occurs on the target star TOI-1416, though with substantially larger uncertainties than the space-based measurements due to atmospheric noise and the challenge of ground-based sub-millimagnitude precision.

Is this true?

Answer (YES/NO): YES